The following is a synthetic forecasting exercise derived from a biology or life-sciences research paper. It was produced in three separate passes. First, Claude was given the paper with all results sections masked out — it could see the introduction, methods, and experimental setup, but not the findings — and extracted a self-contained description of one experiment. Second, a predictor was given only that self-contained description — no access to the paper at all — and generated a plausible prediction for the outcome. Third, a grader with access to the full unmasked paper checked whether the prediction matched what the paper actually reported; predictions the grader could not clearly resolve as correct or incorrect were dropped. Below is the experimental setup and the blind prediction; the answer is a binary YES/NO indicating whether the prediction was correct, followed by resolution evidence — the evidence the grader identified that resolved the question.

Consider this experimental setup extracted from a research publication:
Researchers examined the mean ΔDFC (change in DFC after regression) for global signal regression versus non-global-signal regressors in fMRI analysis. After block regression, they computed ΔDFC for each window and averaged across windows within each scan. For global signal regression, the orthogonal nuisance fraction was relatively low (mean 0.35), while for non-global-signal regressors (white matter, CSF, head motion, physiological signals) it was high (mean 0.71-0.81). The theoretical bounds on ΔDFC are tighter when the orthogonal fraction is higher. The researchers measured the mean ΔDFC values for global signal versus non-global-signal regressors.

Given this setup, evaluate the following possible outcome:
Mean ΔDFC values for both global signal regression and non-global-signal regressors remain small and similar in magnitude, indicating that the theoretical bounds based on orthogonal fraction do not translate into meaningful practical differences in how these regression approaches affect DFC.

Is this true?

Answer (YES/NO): NO